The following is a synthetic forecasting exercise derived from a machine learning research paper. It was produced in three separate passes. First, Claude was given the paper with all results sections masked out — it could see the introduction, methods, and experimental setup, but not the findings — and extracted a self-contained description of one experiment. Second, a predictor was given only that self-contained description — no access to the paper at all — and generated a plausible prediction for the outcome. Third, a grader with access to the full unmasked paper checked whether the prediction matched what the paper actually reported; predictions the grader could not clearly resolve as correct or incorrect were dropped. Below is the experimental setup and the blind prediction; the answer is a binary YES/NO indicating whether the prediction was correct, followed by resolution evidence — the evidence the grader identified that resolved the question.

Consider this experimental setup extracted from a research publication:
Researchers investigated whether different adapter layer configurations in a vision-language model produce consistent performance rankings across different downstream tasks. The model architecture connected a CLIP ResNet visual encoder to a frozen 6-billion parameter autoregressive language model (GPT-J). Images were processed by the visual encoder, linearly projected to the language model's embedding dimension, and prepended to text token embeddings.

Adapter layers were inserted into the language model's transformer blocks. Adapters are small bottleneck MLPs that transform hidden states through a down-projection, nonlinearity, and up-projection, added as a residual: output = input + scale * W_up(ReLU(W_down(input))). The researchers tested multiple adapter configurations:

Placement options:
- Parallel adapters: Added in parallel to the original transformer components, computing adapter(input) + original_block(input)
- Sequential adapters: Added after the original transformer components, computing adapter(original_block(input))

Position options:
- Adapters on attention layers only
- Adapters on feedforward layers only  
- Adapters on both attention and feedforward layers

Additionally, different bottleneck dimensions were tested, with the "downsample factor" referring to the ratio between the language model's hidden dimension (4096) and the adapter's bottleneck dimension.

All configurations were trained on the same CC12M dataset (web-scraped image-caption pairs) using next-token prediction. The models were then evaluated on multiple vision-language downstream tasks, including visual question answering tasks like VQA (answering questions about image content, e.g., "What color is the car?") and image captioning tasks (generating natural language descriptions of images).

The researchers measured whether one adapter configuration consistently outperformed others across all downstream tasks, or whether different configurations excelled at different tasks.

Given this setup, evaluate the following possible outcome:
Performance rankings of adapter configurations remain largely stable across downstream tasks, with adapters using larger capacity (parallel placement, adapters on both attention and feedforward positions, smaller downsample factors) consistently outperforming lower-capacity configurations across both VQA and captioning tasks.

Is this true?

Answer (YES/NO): NO